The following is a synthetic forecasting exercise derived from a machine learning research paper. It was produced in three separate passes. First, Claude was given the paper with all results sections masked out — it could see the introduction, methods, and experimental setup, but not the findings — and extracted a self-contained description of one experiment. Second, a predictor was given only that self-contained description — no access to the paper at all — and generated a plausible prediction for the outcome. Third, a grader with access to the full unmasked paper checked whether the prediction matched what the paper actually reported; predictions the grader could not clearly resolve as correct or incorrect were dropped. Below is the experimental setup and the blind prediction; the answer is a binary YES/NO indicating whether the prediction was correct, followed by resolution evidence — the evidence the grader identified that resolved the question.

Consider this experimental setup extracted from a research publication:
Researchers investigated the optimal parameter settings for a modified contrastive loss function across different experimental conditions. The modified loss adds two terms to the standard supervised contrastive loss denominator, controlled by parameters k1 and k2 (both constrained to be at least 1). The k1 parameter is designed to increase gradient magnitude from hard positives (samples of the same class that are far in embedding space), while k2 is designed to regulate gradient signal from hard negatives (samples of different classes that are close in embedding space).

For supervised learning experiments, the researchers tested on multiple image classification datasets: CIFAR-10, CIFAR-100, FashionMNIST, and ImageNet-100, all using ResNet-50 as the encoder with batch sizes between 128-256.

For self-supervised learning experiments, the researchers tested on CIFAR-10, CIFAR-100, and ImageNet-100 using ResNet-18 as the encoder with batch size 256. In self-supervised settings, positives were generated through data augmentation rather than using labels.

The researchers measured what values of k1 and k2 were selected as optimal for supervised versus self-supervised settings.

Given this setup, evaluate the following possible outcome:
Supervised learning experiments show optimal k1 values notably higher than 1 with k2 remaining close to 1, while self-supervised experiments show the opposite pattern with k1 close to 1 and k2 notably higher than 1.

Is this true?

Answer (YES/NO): YES